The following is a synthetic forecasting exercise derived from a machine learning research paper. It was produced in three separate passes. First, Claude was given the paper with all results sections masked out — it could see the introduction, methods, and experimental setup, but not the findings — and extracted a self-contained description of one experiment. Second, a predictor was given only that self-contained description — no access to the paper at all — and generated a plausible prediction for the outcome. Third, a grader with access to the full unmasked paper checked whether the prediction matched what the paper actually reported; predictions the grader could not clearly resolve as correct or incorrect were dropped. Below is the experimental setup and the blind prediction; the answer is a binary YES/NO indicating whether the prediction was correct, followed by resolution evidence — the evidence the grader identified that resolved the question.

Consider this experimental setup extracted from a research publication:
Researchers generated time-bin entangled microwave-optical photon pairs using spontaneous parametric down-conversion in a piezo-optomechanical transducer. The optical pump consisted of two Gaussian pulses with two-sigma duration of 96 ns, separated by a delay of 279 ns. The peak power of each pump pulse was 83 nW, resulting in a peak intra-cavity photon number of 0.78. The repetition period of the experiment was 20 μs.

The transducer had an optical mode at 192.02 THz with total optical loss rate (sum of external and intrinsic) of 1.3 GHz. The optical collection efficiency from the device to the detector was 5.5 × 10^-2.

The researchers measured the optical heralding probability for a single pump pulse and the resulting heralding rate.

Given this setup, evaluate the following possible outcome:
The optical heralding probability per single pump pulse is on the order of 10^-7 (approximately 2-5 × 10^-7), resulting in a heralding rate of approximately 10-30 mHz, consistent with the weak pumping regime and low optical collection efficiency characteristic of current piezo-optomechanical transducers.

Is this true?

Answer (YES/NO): NO